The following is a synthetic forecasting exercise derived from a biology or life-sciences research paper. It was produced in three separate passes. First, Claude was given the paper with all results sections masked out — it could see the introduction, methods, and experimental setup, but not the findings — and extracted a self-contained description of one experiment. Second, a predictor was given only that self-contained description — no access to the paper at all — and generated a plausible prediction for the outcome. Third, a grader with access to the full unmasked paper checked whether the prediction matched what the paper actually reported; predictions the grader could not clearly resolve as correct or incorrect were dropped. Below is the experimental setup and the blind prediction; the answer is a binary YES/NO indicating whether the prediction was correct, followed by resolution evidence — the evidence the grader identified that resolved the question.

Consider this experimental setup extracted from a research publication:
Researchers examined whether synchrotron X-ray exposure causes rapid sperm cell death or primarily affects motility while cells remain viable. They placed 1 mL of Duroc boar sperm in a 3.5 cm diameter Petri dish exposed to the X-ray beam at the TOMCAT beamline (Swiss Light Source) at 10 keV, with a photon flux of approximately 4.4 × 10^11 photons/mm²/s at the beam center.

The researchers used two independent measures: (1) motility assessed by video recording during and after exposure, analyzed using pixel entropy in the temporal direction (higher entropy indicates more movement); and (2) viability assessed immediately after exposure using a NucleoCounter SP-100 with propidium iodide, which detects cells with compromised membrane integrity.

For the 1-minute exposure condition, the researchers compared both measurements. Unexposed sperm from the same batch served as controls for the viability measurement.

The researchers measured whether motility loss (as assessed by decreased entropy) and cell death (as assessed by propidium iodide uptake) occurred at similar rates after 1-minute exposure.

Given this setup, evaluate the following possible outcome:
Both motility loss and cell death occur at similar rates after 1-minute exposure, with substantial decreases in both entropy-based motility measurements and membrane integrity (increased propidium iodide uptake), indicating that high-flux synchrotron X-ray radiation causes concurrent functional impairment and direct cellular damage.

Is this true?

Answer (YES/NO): NO